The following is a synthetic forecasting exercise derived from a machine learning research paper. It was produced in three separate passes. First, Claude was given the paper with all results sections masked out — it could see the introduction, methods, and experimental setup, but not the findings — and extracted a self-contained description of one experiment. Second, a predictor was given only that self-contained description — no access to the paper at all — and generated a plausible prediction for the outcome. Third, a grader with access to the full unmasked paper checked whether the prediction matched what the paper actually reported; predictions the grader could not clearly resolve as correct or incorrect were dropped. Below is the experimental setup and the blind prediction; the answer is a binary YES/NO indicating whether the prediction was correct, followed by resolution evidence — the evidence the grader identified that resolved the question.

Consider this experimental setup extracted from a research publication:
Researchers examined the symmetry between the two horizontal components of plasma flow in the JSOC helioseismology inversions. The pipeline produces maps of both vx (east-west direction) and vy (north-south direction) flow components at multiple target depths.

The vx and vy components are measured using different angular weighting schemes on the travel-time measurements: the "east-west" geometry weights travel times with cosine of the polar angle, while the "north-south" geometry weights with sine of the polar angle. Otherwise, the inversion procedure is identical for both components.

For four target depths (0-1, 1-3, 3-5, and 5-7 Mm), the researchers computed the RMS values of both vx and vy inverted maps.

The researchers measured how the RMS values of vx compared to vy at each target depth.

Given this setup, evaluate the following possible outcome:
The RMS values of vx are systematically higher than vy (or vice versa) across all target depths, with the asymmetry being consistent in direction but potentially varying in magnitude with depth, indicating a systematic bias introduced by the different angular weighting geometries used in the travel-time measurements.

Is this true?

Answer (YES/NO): NO